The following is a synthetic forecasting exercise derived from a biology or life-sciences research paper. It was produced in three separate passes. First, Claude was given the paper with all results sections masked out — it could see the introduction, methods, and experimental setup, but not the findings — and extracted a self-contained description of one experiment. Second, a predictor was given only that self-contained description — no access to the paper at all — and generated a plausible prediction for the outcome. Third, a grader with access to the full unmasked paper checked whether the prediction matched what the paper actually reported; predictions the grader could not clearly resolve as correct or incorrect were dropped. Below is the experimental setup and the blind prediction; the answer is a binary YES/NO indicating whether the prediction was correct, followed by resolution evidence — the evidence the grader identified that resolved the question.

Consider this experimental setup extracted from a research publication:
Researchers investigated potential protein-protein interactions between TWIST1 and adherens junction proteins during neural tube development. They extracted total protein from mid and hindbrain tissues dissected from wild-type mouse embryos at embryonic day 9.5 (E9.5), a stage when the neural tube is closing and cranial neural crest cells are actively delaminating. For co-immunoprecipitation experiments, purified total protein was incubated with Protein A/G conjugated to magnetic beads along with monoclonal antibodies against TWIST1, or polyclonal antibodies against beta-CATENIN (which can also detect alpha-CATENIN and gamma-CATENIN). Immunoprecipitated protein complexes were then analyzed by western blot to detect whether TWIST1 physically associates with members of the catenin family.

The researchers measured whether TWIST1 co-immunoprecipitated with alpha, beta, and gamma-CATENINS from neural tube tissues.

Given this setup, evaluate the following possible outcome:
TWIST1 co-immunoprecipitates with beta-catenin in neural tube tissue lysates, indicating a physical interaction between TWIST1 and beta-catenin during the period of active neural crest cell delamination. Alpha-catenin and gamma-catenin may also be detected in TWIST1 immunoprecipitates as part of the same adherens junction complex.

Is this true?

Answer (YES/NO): YES